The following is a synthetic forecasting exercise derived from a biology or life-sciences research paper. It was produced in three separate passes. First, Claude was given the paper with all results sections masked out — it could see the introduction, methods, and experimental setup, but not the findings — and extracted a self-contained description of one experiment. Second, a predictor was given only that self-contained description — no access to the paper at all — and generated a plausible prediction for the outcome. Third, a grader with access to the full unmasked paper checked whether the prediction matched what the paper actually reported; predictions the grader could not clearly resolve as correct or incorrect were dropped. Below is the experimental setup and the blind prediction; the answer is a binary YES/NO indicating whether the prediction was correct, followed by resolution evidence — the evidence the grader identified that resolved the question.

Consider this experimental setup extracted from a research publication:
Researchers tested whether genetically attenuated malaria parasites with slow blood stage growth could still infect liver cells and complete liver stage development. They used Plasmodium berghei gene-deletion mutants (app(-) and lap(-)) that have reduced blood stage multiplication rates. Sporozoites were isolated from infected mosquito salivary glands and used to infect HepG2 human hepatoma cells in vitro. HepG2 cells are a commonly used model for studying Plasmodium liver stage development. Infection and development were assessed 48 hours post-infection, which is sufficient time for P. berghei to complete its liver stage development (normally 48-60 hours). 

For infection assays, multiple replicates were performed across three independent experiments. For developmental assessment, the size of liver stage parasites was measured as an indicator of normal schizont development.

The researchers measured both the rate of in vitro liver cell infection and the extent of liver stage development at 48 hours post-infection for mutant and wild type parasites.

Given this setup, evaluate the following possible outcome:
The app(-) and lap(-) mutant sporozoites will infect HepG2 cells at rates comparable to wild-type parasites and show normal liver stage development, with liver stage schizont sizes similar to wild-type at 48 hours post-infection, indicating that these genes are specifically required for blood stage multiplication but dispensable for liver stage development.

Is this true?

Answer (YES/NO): YES